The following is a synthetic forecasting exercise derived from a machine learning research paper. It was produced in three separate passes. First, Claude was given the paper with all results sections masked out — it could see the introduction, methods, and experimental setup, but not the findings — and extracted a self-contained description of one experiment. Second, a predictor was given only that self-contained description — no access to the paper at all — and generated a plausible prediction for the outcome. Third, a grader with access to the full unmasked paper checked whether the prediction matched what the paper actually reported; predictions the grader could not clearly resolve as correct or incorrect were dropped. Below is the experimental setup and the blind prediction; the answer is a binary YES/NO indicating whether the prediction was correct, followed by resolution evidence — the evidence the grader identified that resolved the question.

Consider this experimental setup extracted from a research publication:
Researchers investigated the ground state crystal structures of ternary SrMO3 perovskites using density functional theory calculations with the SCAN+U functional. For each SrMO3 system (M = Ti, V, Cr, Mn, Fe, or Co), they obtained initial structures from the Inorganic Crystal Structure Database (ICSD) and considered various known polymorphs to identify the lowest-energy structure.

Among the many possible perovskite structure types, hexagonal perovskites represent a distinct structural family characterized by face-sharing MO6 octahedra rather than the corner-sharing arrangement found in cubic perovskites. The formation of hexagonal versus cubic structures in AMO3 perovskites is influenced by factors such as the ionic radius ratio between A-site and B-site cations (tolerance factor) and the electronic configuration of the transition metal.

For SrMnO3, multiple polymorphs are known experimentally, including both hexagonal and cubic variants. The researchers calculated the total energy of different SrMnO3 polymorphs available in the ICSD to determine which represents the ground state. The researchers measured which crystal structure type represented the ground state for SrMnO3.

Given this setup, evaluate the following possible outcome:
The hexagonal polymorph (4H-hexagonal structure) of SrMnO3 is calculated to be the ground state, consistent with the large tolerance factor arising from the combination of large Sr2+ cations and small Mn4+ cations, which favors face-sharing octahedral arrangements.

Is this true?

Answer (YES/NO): NO